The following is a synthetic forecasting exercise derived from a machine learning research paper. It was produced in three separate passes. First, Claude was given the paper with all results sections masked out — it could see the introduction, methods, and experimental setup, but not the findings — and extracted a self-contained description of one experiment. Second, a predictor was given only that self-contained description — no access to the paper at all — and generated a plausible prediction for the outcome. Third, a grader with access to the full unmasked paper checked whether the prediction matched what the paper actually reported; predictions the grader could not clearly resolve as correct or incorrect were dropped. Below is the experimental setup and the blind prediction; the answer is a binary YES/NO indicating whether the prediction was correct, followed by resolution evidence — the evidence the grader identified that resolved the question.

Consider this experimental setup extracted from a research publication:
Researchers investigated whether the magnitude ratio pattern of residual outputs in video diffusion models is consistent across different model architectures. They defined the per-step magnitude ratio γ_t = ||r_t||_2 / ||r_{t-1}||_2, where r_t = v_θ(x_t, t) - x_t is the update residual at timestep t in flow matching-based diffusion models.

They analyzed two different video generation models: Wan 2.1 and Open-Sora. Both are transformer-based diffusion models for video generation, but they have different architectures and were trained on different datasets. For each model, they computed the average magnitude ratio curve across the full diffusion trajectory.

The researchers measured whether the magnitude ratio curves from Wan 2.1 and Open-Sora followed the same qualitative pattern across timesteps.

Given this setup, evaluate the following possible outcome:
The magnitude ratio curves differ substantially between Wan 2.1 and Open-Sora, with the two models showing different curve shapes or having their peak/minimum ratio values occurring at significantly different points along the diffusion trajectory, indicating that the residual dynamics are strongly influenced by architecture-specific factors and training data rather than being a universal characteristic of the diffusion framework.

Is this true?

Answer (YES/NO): NO